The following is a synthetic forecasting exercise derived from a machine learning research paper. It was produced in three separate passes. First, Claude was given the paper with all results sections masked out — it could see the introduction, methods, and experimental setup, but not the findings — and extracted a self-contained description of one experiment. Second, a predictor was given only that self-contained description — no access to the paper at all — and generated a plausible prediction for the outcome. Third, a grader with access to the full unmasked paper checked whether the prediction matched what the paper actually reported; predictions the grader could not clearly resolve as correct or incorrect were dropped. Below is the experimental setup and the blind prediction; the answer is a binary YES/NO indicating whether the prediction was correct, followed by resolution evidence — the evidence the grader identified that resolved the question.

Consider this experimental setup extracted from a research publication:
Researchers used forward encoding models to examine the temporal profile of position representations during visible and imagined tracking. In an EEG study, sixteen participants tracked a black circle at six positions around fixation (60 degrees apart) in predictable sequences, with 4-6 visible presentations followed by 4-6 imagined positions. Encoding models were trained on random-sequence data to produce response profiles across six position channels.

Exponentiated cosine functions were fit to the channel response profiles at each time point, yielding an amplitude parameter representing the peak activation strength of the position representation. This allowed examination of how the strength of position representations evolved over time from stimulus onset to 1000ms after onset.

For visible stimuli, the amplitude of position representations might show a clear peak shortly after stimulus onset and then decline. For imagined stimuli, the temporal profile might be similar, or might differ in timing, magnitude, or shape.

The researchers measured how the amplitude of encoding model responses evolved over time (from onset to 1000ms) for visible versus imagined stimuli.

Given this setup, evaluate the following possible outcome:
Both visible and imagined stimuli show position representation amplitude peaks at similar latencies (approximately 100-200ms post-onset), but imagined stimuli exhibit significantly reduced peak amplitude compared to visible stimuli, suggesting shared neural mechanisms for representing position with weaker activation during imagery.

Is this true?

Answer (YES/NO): NO